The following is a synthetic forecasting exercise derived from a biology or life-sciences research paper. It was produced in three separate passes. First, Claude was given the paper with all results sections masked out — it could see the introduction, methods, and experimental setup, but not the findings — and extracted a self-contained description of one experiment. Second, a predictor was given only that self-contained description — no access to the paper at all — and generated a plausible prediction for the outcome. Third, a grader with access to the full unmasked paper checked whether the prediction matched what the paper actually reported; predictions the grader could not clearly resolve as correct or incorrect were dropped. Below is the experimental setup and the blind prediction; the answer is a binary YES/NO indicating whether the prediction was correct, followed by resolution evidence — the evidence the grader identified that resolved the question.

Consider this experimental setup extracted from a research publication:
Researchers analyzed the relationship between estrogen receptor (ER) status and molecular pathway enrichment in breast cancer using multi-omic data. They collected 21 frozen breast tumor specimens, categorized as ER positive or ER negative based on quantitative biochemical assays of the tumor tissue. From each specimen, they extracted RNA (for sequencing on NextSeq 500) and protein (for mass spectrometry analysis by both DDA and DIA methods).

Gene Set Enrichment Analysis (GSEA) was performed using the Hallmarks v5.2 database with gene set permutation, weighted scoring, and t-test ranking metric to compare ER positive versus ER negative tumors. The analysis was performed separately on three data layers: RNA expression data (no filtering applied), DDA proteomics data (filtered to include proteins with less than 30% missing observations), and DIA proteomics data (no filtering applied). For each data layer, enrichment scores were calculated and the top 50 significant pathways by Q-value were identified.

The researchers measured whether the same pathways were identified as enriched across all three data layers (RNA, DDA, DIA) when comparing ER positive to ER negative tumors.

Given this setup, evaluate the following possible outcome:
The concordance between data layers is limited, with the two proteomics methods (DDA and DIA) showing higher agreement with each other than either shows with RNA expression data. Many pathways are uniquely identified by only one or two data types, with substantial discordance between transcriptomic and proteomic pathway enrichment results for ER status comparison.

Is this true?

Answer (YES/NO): NO